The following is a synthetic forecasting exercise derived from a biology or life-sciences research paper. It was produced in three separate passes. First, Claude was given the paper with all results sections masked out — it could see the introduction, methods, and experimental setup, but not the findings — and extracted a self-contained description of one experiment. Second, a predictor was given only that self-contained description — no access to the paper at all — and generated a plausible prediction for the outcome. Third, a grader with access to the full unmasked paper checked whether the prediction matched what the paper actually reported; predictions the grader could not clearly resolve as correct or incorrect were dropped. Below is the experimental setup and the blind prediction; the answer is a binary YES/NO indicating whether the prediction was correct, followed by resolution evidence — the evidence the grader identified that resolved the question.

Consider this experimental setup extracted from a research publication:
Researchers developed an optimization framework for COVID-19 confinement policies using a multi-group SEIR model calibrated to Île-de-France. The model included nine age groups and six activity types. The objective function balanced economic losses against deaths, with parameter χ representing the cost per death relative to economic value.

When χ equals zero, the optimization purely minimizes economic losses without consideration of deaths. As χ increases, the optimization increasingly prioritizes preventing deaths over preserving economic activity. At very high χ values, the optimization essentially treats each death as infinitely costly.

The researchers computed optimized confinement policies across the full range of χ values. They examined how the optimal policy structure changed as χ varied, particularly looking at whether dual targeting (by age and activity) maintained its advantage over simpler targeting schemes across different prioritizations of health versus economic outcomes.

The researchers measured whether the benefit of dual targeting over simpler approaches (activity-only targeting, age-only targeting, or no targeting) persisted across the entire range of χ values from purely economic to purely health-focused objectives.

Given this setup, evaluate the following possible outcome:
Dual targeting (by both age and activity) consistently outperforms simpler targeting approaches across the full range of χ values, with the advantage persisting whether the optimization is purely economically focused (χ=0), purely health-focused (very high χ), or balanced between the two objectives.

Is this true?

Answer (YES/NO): YES